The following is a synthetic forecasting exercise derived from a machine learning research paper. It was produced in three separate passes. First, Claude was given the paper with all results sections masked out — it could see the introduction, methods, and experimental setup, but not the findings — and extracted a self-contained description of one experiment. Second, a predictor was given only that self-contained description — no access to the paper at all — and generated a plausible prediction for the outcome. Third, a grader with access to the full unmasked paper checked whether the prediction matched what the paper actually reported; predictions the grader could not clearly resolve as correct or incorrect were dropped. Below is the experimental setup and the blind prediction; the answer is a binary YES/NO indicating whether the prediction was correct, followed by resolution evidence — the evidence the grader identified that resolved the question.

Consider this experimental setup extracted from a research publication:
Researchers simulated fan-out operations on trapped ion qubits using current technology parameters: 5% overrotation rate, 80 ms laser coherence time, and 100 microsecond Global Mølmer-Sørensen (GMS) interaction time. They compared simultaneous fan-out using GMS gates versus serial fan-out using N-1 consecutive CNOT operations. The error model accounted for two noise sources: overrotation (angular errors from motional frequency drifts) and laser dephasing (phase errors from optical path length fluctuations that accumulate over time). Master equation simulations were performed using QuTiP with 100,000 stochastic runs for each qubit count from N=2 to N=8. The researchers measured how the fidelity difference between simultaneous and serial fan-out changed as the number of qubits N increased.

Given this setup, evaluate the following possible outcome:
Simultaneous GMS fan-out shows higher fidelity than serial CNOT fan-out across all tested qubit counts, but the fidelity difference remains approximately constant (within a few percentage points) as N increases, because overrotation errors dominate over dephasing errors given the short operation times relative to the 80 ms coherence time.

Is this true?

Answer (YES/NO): NO